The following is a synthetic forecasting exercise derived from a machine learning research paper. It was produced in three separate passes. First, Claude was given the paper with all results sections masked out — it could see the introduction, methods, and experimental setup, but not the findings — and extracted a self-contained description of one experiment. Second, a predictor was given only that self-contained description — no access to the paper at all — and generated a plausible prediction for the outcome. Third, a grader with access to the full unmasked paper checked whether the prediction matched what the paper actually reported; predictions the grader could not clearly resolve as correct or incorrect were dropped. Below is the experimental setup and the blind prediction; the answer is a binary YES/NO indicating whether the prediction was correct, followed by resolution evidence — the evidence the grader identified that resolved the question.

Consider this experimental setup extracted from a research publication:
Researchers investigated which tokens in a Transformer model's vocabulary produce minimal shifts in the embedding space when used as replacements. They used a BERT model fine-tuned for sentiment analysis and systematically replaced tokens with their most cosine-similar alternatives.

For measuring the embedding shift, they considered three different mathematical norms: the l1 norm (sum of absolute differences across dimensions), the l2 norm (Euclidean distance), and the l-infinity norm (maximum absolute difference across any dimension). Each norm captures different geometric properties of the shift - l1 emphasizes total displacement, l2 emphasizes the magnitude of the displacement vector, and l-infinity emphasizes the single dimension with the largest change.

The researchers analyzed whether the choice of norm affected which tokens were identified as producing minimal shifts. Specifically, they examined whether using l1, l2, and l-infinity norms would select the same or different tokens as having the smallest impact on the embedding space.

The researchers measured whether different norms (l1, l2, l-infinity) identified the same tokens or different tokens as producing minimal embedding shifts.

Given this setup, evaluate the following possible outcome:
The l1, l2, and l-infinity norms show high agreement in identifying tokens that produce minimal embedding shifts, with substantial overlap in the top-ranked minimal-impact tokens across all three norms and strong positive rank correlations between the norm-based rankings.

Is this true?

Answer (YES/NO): YES